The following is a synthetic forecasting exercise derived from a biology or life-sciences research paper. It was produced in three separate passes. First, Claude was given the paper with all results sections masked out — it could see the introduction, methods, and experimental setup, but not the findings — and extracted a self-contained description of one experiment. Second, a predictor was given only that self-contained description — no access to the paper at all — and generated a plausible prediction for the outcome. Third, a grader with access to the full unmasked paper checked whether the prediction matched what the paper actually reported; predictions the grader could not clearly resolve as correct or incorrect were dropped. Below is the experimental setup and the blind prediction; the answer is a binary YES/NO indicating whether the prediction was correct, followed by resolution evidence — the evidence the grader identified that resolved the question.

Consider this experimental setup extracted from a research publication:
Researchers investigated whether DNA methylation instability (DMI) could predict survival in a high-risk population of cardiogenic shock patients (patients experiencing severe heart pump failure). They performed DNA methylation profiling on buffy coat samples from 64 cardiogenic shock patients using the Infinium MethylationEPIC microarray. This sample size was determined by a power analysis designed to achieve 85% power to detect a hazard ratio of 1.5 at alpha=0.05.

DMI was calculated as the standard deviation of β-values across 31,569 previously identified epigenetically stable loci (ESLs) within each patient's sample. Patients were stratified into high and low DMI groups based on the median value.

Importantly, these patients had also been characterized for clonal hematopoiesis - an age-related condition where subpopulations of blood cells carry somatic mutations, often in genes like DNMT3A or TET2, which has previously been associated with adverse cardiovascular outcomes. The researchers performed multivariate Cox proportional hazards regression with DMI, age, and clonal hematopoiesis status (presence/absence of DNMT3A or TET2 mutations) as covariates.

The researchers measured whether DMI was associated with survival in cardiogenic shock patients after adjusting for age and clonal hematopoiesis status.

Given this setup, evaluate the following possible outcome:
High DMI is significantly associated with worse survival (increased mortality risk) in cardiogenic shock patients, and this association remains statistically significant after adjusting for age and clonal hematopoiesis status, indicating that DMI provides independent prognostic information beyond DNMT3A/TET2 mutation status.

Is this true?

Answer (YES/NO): YES